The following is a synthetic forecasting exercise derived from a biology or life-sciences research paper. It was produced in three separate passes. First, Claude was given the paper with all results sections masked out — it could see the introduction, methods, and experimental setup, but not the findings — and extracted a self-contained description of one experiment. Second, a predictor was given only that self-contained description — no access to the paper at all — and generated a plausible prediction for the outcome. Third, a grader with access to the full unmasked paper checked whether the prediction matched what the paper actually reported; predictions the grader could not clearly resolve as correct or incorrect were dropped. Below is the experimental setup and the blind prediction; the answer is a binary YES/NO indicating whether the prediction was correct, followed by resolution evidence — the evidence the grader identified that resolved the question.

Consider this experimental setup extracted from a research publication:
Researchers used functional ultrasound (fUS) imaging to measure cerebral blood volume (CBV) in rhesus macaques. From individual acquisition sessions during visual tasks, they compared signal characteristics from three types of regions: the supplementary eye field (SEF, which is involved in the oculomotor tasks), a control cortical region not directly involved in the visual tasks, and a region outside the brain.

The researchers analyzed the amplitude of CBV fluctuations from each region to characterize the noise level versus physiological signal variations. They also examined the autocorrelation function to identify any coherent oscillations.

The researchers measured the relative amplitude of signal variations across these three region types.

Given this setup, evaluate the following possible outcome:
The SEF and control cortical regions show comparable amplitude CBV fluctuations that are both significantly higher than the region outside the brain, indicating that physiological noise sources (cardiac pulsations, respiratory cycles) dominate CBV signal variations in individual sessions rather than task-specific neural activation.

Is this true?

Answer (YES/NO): NO